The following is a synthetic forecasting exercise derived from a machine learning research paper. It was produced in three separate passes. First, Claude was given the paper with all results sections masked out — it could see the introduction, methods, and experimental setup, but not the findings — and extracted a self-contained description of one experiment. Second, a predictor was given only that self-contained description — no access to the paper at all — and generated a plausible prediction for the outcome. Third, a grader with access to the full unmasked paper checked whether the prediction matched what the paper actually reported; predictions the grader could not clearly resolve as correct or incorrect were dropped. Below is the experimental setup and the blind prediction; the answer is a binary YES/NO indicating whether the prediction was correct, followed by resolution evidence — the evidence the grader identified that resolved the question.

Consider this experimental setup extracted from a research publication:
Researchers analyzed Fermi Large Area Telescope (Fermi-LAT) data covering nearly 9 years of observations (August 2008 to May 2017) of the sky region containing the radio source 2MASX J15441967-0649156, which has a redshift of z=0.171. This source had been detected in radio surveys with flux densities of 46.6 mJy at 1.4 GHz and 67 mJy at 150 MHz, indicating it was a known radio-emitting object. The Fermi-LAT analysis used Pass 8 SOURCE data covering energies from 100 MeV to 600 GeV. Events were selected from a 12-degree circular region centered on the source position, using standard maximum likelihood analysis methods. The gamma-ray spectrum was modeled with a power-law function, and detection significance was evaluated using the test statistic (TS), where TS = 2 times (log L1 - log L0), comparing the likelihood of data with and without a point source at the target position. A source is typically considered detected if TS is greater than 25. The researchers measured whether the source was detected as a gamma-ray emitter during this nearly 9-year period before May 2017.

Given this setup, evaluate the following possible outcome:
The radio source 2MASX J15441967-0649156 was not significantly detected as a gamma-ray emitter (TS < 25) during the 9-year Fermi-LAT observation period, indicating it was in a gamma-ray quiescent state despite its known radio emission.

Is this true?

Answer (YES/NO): NO